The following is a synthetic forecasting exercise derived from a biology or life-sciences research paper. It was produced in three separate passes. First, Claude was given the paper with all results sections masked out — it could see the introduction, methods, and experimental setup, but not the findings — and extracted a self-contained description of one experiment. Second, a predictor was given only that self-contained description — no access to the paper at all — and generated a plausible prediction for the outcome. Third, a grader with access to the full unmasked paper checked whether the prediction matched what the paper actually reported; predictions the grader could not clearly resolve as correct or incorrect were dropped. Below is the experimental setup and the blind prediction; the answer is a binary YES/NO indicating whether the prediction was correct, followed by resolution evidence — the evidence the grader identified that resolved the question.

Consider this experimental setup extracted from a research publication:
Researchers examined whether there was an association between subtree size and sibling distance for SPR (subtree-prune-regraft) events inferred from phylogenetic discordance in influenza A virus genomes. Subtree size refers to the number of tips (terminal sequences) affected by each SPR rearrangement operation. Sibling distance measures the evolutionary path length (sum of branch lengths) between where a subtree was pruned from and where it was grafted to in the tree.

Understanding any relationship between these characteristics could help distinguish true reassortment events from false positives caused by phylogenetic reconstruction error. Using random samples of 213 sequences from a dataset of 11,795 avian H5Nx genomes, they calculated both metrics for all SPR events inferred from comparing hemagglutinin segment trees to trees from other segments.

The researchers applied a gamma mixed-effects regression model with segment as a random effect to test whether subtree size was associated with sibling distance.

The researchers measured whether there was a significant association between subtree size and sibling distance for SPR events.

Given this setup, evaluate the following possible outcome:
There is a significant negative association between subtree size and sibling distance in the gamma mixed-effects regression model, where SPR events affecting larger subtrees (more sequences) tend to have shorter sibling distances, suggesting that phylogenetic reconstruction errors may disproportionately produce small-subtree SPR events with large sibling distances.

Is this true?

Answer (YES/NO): NO